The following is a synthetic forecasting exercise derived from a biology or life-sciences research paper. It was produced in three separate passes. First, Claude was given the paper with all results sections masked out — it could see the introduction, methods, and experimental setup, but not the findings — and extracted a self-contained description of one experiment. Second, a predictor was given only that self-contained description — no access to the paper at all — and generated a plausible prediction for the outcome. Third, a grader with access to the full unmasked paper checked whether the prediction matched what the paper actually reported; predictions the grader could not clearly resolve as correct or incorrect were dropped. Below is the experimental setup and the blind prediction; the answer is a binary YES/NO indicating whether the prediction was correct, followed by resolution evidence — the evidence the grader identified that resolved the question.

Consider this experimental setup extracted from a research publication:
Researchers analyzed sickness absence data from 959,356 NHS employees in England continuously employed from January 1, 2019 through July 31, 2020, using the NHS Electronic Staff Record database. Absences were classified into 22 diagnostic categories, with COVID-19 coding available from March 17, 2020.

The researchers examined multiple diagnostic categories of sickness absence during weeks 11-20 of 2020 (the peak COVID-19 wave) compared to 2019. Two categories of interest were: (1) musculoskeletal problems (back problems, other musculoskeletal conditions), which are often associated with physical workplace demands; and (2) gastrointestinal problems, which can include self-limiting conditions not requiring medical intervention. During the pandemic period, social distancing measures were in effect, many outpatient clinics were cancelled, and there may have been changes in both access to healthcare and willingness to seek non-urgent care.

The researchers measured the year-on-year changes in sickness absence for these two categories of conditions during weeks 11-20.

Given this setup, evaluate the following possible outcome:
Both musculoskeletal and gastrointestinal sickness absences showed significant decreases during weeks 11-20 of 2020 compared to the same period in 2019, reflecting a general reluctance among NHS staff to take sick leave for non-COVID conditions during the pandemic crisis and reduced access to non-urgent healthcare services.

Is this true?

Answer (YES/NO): YES